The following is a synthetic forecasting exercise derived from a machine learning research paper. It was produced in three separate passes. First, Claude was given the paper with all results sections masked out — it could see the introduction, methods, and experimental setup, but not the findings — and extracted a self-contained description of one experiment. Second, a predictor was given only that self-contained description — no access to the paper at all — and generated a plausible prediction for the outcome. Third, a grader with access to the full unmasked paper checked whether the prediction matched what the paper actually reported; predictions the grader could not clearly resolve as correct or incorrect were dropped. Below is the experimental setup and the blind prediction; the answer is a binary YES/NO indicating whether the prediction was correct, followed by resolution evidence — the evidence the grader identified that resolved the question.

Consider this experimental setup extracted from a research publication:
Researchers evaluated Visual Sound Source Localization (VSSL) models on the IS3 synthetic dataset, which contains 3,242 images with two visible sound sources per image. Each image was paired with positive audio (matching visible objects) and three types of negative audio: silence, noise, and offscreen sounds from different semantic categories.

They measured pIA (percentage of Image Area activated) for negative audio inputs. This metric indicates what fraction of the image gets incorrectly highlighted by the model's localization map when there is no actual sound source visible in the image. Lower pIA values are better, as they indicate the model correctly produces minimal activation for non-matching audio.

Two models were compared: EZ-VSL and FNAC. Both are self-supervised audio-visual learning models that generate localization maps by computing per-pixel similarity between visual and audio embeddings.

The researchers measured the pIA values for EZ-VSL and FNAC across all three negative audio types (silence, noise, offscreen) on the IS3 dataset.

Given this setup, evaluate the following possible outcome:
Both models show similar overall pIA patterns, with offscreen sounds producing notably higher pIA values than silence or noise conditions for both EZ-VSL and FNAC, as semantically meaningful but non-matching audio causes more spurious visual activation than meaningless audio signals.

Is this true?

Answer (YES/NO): NO